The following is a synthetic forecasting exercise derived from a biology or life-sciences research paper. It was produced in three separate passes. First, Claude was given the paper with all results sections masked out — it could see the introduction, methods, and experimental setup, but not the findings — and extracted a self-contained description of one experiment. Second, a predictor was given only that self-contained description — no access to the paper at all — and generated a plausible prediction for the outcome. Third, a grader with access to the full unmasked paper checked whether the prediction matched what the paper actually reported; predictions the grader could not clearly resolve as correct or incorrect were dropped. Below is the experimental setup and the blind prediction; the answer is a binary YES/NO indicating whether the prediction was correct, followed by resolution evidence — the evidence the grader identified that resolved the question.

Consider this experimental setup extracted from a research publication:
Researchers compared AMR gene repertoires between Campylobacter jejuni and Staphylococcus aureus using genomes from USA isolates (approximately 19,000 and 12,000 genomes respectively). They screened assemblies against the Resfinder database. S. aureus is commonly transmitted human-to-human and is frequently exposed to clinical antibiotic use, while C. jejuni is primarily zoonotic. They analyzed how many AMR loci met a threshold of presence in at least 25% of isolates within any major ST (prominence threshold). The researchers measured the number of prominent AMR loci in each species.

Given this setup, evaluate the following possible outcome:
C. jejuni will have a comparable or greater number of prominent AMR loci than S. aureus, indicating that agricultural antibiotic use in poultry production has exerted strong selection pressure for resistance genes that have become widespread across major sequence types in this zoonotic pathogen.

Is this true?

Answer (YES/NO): NO